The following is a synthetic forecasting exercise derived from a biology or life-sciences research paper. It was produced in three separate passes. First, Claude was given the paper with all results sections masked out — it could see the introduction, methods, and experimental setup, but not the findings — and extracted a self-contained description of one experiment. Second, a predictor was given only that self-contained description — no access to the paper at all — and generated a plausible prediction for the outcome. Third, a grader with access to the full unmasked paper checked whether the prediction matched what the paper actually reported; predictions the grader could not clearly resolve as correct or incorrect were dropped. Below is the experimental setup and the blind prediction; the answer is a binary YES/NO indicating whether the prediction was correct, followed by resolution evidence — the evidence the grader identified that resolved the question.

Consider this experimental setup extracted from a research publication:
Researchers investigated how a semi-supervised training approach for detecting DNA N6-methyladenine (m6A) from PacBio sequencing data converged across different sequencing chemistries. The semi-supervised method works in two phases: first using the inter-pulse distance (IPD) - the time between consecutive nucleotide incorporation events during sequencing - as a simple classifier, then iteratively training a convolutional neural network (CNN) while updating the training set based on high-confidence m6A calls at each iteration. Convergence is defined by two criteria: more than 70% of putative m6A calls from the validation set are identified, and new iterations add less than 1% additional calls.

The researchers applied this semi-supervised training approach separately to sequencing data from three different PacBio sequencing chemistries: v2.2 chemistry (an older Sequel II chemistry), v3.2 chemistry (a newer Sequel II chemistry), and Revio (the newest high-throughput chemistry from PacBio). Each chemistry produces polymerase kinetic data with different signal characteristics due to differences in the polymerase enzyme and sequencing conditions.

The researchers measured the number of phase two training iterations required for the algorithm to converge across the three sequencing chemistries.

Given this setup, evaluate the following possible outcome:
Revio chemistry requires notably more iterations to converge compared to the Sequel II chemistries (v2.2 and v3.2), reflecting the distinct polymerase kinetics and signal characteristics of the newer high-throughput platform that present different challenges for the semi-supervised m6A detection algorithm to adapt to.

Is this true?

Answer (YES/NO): NO